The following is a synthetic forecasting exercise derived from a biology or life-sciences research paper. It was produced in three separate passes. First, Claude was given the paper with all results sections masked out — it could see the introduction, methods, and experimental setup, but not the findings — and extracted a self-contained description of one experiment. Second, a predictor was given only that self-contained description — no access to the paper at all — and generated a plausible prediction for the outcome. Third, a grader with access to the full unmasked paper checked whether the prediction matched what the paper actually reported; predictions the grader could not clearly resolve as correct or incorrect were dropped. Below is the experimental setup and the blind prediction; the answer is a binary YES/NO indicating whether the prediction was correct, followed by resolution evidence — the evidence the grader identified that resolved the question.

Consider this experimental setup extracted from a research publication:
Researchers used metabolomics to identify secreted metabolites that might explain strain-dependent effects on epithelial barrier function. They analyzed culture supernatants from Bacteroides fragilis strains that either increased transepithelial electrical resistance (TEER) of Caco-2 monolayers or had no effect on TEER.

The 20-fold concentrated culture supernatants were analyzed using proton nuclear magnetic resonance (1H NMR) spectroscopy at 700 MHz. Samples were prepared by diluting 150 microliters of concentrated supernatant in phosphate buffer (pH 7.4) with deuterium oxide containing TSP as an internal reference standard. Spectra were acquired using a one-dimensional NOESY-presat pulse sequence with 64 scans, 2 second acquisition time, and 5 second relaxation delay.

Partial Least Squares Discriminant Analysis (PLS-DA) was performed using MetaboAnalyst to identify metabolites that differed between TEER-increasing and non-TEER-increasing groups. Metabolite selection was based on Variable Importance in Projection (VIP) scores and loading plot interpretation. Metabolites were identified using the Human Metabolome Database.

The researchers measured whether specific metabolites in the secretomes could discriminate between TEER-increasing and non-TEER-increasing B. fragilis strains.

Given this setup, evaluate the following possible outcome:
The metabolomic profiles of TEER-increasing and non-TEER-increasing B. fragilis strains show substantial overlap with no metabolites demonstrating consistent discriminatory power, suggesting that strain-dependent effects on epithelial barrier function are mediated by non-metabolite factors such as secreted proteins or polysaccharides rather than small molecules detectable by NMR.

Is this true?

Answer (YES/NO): NO